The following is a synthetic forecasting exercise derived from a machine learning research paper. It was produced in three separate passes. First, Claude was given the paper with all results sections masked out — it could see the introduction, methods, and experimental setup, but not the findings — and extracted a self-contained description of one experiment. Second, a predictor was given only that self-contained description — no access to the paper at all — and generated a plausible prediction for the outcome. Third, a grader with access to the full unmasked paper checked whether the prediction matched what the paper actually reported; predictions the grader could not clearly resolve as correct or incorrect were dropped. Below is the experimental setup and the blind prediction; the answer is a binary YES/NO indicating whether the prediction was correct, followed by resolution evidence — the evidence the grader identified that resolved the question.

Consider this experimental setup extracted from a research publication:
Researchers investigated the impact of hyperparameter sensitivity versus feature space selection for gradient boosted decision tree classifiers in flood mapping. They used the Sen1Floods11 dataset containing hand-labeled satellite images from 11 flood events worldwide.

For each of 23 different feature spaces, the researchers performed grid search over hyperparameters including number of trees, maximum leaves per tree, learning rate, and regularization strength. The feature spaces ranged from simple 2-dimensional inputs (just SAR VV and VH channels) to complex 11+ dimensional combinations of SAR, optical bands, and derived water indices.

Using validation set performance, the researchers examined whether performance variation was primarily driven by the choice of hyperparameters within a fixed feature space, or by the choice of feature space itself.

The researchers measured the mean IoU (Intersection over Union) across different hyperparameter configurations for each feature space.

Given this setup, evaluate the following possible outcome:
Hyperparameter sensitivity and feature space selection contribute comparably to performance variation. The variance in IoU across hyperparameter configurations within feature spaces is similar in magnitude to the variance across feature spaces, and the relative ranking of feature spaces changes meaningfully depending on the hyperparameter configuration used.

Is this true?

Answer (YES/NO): NO